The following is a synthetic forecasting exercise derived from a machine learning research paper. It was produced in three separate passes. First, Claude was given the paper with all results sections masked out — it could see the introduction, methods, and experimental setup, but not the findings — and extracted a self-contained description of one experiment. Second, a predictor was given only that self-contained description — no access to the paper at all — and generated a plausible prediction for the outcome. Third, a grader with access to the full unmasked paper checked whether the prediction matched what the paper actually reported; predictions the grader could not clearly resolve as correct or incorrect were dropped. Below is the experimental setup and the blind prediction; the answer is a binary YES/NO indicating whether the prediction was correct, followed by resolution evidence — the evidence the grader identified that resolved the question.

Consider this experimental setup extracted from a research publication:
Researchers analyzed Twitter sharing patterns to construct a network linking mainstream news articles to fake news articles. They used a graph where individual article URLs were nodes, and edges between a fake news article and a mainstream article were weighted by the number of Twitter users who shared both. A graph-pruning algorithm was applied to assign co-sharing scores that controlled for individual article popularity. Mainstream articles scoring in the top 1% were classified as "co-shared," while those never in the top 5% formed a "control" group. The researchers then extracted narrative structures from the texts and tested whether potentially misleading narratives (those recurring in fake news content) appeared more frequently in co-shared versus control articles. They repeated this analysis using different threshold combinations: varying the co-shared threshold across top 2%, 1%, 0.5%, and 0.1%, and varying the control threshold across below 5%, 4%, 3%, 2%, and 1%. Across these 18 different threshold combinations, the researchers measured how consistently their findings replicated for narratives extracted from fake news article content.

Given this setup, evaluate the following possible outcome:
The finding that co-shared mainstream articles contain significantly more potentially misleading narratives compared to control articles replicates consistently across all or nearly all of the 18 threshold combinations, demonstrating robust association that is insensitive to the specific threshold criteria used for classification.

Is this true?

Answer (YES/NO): YES